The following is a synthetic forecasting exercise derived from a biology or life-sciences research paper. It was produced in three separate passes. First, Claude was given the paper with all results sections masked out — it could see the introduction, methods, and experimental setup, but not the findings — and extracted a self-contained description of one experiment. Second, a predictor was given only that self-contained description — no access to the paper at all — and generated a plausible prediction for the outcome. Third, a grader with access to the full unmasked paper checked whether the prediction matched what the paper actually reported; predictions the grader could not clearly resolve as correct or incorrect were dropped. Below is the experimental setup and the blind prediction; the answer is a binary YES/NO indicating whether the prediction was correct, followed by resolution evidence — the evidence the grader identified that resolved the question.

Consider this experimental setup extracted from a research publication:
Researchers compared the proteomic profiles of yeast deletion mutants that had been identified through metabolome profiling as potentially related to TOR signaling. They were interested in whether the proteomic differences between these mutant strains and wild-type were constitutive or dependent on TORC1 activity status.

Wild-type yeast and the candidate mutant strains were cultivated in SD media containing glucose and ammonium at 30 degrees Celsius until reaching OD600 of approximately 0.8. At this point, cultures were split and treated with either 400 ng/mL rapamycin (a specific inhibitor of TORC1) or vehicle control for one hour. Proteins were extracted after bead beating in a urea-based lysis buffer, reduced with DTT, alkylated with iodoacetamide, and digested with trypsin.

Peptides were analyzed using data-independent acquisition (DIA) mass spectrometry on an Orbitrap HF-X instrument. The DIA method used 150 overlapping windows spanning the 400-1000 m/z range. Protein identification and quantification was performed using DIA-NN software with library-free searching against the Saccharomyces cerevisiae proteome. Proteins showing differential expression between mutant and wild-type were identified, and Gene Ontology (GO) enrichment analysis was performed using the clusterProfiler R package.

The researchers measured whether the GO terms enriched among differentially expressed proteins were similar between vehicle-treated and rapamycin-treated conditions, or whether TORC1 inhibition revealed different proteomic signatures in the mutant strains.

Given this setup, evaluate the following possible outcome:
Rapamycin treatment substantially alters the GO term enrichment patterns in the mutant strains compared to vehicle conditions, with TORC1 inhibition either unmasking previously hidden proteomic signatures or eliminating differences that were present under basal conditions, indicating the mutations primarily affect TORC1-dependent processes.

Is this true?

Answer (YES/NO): YES